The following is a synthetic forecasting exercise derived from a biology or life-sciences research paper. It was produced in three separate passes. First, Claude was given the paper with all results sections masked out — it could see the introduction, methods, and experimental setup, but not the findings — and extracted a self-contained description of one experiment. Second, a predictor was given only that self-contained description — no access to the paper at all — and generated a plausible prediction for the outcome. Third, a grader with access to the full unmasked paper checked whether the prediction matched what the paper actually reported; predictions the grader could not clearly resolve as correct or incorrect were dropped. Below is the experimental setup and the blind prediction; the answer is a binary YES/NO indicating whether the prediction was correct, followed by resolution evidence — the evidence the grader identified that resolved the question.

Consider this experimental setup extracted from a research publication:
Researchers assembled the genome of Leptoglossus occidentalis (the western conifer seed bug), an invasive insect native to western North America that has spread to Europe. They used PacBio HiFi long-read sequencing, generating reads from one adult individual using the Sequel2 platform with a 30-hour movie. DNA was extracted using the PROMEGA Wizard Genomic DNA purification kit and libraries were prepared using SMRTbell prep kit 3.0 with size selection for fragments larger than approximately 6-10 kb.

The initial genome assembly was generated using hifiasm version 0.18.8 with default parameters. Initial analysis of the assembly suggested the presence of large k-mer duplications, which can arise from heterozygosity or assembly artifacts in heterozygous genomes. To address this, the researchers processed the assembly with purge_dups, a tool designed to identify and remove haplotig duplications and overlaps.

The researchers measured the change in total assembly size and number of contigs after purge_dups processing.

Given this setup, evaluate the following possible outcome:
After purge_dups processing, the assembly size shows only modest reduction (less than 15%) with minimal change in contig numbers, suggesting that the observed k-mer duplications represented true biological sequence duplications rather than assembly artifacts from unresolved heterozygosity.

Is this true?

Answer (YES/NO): NO